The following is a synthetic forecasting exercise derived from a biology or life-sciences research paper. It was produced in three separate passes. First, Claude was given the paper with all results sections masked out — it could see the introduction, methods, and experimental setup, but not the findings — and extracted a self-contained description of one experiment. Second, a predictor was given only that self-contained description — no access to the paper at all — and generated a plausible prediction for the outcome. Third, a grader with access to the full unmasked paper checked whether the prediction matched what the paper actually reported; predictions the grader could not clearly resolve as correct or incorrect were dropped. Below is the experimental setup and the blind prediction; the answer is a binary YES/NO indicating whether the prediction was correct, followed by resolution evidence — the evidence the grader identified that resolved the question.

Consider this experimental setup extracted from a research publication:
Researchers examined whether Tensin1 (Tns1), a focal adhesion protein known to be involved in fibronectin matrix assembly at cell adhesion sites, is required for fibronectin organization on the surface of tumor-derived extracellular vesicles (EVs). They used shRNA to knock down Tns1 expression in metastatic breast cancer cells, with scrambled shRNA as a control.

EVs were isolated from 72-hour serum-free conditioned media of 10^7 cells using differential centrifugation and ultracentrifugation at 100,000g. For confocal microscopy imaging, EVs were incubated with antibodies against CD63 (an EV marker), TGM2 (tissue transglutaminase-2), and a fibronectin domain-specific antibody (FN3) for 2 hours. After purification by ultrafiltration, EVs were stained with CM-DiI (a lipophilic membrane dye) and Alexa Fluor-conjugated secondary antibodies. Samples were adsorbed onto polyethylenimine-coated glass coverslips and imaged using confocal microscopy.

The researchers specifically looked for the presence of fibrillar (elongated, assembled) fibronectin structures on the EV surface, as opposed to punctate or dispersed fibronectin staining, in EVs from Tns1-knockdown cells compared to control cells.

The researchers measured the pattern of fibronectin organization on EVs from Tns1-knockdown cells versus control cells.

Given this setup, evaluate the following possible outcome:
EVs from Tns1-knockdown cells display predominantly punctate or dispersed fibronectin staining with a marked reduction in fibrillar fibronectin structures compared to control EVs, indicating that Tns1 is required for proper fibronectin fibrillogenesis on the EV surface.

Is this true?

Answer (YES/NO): YES